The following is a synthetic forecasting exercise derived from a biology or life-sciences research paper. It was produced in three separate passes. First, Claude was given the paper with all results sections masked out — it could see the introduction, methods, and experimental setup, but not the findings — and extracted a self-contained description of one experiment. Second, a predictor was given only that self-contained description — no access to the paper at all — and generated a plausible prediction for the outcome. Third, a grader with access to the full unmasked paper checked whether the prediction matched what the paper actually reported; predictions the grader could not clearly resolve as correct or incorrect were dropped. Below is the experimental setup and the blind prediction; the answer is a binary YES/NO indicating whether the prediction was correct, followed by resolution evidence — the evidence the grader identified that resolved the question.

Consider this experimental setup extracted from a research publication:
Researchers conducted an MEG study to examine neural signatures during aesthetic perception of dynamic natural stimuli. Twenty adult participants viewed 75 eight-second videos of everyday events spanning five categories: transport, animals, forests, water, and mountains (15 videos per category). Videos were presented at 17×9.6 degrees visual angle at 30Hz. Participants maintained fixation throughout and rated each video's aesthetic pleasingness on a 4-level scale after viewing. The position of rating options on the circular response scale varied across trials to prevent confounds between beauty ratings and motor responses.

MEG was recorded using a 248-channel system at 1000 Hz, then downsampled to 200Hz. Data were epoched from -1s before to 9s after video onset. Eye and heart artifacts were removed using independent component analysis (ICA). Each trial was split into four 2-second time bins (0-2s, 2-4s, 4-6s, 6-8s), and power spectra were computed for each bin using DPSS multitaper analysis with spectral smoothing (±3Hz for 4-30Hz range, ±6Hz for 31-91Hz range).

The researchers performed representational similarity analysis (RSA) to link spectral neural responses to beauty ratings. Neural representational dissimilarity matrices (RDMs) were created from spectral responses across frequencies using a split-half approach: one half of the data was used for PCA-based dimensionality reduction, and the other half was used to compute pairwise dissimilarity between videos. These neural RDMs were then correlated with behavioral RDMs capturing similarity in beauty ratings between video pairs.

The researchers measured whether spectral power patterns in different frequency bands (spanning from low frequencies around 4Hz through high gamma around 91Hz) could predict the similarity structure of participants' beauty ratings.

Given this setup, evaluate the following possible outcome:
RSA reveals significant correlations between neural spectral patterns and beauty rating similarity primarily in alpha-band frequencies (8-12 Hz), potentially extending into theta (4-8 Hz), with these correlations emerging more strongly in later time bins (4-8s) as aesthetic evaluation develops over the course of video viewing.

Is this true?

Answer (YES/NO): NO